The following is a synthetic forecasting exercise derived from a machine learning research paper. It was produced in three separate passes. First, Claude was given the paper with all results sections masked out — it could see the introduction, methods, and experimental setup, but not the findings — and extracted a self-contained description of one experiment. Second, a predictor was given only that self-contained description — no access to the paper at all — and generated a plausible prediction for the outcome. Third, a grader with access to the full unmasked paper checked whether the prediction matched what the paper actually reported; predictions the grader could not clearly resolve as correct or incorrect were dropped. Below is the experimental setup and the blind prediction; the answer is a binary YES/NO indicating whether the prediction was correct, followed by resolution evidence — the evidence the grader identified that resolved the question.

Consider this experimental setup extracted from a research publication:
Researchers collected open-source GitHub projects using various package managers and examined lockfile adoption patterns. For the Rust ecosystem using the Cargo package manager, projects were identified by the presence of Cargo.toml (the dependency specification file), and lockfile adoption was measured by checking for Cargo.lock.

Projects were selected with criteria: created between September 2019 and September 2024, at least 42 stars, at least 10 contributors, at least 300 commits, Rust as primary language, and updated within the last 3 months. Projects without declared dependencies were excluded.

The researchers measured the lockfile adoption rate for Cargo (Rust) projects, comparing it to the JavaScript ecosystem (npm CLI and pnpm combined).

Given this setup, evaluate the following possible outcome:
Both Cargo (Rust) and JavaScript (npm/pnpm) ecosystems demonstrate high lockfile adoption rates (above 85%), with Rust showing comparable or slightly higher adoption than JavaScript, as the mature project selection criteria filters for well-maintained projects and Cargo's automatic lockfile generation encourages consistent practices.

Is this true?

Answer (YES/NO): NO